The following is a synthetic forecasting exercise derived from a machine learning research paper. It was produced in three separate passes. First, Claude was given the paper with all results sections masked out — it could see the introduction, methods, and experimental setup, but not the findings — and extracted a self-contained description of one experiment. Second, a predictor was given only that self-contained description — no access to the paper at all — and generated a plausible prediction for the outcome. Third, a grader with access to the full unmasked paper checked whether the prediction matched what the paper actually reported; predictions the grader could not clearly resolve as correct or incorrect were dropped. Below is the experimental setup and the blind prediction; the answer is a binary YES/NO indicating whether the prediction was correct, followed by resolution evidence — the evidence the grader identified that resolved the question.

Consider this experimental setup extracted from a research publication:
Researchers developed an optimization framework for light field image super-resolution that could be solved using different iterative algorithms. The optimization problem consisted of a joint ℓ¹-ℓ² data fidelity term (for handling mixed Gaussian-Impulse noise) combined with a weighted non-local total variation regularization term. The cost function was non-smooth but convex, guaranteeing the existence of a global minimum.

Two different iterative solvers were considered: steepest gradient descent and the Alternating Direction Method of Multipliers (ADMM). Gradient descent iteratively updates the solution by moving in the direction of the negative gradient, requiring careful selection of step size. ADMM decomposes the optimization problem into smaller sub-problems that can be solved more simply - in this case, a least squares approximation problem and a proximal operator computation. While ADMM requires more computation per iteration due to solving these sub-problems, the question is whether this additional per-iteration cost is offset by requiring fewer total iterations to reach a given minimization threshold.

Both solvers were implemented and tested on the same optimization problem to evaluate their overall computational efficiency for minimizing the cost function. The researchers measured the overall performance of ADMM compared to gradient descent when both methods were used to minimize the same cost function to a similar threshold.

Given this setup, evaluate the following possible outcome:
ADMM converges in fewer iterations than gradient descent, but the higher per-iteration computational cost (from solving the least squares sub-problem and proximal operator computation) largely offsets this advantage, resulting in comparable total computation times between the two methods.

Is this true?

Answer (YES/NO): NO